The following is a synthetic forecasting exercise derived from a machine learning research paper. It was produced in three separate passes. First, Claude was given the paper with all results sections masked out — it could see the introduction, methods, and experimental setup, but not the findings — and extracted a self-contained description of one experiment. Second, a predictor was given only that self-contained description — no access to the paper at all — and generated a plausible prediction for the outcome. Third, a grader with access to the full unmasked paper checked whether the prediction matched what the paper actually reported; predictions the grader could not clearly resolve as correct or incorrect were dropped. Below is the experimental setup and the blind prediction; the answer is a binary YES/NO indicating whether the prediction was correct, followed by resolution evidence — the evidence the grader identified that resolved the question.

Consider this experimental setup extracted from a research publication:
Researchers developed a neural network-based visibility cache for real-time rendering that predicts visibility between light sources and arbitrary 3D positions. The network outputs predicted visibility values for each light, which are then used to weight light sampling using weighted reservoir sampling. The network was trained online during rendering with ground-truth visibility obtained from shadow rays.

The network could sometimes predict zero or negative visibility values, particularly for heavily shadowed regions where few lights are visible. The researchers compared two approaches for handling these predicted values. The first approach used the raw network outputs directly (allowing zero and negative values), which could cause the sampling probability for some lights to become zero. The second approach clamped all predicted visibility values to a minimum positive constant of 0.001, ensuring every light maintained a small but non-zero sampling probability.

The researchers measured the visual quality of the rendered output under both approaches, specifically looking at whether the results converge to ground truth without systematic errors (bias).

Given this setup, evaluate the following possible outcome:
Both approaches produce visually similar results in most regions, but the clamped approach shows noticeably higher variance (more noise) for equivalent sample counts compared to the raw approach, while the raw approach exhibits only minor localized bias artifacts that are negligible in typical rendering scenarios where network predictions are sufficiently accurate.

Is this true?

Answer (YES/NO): NO